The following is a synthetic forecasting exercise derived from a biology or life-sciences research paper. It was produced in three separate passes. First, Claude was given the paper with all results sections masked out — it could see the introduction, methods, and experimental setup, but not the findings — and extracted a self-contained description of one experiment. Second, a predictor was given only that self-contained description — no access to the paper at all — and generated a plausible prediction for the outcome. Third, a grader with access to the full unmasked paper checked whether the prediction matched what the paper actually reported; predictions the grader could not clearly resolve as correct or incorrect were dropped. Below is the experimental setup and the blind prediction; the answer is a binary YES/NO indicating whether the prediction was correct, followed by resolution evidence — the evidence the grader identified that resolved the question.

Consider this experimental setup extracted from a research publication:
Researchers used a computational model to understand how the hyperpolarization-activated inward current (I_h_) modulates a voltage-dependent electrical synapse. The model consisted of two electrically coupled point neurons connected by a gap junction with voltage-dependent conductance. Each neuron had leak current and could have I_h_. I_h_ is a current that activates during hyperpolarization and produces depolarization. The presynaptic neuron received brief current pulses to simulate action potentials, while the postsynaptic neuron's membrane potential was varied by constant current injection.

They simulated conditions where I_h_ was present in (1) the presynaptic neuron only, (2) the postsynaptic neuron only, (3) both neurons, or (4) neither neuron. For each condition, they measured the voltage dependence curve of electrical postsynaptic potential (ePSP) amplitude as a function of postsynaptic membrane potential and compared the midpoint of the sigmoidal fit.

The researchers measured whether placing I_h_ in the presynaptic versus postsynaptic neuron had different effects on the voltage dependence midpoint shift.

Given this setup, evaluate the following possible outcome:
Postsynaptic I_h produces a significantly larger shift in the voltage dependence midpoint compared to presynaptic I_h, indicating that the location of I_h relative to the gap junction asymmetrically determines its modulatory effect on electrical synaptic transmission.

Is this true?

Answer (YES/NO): NO